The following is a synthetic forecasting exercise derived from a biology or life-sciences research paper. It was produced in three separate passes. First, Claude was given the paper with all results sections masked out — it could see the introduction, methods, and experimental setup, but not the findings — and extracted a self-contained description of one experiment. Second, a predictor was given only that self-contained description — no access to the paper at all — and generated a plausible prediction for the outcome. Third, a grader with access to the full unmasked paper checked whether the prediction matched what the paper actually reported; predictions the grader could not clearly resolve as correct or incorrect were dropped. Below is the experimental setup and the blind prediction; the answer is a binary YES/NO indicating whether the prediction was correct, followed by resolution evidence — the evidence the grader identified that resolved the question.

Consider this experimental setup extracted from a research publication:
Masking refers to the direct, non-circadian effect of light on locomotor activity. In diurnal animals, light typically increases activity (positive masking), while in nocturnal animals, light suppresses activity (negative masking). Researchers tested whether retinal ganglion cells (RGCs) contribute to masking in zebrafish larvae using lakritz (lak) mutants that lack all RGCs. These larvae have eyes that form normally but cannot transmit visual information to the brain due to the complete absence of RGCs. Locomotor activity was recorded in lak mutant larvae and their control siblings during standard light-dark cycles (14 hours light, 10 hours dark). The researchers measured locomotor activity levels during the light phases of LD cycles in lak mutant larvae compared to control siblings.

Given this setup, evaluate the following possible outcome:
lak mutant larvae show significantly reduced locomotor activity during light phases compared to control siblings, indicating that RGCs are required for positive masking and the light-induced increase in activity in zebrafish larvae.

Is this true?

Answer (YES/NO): NO